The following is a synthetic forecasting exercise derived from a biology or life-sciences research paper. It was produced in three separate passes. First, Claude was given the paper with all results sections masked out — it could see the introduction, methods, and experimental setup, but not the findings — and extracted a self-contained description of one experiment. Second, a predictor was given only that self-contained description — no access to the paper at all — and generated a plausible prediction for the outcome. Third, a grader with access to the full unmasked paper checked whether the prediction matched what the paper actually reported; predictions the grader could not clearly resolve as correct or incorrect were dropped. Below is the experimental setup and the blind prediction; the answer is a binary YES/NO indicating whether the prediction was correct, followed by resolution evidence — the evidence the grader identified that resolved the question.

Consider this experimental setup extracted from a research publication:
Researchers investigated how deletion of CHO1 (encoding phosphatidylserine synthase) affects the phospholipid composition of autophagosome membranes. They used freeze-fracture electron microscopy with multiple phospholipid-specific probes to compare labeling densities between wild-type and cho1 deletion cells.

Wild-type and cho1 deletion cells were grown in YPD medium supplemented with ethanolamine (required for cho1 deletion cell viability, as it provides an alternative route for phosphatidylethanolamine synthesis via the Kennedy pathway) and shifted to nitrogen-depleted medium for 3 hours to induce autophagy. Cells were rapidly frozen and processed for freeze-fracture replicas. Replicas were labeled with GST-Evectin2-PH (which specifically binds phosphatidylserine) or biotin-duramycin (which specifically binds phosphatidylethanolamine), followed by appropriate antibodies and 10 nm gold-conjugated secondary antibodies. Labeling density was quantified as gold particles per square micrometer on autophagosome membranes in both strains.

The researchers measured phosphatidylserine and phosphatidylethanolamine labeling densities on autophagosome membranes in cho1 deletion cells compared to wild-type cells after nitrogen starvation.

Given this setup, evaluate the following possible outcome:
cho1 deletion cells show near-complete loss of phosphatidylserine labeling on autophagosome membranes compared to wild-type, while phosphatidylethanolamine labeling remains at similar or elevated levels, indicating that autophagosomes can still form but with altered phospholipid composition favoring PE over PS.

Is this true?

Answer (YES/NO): NO